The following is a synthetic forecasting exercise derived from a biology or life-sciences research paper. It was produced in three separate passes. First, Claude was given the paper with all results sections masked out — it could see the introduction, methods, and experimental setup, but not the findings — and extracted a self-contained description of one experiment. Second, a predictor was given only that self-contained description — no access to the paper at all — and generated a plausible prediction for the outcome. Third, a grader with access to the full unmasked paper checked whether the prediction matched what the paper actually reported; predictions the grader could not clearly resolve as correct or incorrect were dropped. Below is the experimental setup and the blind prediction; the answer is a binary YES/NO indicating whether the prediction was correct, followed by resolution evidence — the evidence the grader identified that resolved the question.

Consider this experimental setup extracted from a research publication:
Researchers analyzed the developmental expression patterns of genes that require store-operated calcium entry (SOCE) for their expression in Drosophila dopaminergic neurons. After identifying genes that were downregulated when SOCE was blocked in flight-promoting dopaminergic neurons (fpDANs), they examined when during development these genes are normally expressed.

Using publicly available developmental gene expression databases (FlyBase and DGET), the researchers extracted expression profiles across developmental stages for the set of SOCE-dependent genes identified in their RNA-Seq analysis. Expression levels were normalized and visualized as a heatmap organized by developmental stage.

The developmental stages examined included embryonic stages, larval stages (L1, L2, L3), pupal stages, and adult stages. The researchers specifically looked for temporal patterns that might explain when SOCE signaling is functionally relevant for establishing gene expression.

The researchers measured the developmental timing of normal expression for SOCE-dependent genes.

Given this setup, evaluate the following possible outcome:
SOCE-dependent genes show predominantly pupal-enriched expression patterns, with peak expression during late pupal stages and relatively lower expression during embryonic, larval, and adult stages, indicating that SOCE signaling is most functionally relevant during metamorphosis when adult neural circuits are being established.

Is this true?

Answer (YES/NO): YES